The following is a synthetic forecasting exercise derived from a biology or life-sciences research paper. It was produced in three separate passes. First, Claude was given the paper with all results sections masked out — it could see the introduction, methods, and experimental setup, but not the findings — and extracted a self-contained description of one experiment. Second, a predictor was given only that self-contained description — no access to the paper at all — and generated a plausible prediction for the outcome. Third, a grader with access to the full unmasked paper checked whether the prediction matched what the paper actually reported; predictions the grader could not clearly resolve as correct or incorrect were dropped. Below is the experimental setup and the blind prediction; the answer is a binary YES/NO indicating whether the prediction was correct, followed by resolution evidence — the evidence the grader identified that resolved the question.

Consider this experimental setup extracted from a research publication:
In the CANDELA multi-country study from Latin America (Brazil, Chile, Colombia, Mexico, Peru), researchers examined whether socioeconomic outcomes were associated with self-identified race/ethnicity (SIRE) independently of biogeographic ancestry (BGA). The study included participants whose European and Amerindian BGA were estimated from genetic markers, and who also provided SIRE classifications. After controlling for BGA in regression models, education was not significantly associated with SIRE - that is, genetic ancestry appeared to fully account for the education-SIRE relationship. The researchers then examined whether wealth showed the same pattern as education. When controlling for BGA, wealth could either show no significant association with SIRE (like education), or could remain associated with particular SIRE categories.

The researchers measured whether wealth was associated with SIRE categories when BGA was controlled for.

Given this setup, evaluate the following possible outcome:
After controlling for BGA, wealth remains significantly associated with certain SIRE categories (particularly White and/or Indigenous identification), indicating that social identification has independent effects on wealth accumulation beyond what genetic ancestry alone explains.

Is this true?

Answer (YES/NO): YES